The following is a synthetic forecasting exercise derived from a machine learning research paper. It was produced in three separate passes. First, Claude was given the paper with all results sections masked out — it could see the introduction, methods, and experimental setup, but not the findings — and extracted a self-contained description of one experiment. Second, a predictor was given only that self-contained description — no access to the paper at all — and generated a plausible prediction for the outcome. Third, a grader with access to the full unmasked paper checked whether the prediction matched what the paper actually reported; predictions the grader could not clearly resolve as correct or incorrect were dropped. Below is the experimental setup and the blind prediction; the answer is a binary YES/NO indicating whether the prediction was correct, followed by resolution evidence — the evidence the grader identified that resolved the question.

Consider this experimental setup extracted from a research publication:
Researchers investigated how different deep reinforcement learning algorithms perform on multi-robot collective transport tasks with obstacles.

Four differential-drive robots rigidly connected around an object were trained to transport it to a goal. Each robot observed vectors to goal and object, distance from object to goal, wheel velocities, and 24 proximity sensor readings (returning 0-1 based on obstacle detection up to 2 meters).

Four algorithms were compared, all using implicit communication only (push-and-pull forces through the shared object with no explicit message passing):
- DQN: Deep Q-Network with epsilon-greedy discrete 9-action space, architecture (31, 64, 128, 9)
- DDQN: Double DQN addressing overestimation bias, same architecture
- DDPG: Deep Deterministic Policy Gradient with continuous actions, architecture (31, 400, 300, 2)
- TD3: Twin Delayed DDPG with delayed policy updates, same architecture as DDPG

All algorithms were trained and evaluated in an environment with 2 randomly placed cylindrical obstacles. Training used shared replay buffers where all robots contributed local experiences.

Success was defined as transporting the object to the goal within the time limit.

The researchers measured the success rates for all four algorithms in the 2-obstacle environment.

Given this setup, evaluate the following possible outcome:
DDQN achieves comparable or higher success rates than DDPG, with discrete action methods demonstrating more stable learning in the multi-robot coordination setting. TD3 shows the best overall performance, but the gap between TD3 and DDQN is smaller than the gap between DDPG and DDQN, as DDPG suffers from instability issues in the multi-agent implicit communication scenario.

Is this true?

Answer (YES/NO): NO